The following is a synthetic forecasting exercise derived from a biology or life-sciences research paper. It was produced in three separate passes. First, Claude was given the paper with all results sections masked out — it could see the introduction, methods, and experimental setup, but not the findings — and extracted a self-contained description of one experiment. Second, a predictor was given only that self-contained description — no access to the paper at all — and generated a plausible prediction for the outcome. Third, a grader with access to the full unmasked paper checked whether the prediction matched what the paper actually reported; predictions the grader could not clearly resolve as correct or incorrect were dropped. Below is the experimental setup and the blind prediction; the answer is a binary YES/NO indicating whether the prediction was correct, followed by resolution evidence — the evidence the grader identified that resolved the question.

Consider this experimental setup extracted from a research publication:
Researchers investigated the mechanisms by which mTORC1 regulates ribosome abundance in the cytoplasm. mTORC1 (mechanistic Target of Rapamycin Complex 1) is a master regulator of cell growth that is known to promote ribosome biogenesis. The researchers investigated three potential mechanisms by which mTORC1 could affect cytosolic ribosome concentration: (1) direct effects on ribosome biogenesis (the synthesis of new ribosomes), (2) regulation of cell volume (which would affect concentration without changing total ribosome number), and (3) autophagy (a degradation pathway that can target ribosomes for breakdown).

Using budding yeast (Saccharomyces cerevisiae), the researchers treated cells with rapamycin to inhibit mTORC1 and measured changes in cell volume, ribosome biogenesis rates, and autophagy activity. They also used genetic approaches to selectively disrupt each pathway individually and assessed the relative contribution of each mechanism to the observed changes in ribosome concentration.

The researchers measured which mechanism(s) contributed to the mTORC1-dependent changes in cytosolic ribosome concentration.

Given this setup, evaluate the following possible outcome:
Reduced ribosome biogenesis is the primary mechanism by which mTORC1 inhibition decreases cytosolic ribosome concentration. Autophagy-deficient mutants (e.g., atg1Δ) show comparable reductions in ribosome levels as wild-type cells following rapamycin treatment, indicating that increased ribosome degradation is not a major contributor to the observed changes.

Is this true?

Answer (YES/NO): NO